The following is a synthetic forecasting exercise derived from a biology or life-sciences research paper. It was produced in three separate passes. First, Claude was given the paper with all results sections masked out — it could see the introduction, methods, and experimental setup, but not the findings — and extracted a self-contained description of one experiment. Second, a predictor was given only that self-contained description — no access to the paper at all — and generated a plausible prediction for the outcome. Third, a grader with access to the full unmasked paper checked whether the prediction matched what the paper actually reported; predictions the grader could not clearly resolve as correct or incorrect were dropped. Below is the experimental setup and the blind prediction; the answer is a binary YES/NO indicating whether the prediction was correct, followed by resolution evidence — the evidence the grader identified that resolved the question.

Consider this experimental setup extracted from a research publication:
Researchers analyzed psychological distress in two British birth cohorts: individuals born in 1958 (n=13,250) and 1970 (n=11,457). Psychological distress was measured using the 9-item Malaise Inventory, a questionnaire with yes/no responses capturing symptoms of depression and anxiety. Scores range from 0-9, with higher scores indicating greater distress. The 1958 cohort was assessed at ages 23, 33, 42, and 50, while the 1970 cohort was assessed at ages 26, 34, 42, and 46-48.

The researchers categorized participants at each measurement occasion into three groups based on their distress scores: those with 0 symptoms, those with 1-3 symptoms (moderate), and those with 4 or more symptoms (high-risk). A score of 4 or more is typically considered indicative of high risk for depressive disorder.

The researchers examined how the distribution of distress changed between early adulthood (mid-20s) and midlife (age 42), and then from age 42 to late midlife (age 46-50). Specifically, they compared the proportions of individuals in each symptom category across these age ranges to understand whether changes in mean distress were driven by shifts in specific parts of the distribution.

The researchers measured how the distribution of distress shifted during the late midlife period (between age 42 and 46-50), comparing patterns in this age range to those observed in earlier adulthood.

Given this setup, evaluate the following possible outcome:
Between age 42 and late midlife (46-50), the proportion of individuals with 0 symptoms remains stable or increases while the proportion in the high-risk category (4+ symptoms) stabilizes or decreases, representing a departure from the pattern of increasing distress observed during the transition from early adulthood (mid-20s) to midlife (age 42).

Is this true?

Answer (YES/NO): NO